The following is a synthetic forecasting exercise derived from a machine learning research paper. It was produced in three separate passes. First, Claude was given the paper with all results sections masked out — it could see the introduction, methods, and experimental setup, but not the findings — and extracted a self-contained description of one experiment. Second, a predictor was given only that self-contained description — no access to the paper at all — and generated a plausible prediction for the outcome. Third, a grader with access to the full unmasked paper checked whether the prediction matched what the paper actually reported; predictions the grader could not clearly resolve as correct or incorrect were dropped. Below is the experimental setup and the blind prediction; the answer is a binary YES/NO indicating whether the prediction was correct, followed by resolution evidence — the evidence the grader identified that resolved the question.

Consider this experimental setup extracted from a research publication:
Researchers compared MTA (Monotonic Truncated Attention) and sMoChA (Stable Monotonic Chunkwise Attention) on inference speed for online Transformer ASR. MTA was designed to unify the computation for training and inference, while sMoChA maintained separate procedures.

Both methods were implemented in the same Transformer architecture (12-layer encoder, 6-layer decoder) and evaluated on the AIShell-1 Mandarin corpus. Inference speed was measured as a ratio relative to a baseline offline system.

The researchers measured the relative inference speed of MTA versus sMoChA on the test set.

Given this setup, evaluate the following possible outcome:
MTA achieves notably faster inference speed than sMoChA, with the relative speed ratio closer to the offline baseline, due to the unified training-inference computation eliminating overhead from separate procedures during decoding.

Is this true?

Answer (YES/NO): NO